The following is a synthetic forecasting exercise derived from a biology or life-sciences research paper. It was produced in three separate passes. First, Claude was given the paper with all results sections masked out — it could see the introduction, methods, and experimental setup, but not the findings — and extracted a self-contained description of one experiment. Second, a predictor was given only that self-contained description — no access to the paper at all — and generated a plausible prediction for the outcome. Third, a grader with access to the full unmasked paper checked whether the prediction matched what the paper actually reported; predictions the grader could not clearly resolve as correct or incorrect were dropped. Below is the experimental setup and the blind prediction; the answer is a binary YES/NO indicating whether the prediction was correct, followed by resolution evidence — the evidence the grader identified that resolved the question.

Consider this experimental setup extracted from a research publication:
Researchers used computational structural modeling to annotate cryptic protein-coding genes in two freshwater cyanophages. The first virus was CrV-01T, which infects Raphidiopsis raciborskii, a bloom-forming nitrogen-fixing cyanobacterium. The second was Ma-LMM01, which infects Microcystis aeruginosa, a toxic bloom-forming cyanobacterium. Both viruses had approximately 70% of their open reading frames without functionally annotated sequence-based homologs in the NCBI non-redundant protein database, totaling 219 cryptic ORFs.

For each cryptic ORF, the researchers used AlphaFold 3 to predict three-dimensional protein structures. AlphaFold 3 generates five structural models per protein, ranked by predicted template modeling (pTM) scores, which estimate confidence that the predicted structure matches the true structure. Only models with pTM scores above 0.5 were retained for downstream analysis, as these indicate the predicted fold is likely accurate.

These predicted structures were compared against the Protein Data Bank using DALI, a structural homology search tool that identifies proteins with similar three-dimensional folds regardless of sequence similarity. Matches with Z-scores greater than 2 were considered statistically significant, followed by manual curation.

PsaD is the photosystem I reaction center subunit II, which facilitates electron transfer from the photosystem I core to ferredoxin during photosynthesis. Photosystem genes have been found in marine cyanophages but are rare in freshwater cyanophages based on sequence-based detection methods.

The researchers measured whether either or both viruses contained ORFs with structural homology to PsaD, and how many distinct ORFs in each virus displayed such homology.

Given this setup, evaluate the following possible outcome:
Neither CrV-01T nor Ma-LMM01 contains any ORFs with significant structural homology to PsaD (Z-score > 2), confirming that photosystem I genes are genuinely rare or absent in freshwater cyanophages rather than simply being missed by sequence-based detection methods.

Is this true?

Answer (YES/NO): NO